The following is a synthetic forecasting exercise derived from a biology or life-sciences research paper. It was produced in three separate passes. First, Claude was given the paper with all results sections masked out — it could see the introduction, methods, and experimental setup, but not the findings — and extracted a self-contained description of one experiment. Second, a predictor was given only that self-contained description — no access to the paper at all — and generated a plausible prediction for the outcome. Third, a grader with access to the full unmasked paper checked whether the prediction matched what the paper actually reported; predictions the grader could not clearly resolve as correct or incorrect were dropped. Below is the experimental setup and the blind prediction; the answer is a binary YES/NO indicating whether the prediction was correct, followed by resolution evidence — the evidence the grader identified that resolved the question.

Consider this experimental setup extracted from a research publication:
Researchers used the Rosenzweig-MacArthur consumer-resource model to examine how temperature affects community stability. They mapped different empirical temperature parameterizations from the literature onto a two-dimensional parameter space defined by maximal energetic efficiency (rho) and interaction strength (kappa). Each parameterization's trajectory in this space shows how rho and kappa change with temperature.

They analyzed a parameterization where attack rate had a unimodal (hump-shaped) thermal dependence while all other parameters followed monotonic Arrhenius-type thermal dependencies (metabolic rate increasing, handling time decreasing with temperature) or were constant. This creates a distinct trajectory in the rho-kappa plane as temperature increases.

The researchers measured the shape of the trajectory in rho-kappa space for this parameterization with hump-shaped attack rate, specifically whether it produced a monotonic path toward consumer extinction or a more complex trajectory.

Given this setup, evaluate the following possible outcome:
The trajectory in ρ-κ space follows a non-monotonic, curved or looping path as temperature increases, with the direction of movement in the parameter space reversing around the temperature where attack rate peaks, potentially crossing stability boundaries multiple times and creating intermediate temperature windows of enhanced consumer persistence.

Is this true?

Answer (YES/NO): NO